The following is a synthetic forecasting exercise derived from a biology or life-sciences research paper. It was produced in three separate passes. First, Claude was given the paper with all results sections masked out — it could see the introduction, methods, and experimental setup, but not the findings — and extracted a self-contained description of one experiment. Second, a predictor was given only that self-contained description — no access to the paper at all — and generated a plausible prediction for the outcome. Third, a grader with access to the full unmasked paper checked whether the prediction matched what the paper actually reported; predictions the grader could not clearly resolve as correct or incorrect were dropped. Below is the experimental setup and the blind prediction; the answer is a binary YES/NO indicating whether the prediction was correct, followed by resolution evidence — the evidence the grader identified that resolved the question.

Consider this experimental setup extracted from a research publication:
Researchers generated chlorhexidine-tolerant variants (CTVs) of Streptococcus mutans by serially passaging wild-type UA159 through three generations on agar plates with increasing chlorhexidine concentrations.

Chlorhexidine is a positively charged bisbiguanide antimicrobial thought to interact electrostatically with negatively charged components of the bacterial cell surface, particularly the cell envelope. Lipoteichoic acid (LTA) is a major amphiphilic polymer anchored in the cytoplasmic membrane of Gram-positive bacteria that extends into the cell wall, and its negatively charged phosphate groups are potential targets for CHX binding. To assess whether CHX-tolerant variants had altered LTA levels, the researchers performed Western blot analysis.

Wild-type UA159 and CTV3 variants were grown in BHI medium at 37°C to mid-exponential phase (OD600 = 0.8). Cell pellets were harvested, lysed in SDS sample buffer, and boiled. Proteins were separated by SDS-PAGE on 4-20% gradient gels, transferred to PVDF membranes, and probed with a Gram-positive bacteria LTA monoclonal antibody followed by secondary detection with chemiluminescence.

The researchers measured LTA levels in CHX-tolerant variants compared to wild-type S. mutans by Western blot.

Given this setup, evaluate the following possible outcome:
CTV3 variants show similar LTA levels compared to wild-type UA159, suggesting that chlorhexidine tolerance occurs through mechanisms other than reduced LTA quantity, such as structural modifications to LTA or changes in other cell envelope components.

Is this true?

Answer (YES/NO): NO